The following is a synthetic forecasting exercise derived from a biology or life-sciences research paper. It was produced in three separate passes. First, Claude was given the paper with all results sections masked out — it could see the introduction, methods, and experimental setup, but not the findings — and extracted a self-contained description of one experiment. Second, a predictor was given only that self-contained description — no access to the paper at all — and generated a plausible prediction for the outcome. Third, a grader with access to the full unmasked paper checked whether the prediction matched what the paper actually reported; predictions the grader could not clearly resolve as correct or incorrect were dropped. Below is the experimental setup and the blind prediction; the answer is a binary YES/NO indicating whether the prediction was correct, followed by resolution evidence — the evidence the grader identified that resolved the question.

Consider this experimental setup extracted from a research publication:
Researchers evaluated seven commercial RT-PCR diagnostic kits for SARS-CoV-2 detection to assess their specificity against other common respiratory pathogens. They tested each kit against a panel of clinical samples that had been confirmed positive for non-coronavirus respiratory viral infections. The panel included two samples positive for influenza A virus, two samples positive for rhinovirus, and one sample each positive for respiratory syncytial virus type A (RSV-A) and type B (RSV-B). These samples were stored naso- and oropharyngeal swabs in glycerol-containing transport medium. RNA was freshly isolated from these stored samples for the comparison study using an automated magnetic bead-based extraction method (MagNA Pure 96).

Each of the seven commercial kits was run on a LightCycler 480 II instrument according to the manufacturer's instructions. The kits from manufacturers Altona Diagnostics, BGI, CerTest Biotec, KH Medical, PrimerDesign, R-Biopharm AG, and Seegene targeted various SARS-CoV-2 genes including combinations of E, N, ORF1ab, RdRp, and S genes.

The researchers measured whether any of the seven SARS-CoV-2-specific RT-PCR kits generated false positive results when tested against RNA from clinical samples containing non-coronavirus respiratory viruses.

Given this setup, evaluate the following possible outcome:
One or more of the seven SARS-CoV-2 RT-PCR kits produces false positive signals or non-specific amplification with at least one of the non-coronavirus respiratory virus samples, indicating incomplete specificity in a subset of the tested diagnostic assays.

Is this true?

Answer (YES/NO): NO